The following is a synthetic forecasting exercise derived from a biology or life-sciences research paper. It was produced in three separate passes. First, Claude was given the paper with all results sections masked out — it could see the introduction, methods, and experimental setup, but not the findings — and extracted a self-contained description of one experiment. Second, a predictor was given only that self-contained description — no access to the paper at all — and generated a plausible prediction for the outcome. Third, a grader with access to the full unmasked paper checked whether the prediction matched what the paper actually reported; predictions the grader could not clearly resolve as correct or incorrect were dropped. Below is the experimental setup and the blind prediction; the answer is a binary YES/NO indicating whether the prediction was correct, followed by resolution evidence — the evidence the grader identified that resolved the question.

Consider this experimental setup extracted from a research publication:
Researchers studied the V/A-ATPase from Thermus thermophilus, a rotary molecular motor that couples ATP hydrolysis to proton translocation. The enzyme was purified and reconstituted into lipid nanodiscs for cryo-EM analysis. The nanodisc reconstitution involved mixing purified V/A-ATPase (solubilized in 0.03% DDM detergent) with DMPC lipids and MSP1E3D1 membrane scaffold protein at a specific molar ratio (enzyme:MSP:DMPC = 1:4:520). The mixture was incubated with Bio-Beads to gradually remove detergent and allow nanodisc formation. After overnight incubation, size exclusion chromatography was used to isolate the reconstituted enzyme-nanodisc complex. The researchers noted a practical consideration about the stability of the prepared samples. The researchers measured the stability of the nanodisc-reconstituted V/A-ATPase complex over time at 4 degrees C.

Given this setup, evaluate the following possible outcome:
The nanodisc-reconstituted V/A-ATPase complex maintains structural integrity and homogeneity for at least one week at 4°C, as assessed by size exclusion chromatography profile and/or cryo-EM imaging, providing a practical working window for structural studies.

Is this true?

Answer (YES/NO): NO